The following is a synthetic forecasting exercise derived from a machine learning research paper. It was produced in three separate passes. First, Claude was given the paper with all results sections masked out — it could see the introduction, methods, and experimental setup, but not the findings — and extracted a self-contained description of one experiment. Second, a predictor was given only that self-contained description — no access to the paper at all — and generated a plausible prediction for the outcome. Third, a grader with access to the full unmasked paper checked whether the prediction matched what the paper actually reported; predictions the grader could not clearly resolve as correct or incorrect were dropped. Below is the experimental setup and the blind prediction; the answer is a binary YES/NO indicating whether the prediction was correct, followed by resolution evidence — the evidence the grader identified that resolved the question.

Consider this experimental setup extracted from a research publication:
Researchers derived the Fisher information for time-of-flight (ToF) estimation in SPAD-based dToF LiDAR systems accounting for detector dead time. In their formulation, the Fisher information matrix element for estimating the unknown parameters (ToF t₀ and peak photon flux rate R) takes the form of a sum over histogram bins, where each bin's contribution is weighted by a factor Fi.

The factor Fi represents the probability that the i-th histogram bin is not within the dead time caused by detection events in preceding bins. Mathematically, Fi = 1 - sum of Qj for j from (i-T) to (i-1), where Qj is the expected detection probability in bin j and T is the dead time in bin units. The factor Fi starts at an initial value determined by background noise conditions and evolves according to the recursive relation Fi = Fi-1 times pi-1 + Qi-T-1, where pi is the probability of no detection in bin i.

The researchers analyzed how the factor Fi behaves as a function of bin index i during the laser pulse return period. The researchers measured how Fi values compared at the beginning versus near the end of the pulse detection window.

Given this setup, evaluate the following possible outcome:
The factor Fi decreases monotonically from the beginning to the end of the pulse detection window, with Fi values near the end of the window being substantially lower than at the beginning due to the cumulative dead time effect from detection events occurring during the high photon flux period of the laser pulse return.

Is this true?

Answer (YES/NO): YES